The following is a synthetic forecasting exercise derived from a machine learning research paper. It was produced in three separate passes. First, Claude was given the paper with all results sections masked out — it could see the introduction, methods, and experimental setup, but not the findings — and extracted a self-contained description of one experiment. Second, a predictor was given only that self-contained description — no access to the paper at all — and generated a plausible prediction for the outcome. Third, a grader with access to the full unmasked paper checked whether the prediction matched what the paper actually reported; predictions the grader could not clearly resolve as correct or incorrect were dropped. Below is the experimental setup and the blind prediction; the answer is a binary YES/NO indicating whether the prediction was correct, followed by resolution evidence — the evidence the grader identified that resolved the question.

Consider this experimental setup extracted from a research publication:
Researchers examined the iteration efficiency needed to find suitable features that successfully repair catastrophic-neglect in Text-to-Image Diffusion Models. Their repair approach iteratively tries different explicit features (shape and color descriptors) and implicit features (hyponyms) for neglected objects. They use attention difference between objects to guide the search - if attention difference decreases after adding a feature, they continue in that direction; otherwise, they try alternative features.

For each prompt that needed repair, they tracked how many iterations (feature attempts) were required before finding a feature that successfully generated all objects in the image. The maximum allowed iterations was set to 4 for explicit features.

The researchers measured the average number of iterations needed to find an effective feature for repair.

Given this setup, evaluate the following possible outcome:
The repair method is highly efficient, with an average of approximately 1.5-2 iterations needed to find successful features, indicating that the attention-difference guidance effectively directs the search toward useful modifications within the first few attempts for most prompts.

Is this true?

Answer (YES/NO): NO